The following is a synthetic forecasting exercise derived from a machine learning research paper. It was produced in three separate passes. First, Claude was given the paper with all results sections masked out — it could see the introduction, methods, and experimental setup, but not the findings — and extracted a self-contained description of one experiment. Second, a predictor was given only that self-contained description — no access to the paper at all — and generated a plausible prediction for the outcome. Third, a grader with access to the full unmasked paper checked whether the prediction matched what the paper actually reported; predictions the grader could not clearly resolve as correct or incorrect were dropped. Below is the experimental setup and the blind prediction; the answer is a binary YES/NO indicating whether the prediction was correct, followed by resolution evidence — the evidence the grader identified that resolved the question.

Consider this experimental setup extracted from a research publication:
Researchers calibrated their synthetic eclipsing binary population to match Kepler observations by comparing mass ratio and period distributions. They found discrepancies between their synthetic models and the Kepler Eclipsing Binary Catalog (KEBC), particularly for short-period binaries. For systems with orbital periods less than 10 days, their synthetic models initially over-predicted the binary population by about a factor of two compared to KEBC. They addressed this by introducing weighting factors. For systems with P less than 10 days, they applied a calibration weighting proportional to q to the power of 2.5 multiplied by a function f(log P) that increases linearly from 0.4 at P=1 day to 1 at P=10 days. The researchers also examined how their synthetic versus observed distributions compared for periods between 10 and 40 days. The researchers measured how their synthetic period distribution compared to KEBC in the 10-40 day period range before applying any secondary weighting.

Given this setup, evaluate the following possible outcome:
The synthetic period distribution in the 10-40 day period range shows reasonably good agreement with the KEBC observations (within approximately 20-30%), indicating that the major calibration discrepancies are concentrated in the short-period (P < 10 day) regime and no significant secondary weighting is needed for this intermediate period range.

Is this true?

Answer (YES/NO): NO